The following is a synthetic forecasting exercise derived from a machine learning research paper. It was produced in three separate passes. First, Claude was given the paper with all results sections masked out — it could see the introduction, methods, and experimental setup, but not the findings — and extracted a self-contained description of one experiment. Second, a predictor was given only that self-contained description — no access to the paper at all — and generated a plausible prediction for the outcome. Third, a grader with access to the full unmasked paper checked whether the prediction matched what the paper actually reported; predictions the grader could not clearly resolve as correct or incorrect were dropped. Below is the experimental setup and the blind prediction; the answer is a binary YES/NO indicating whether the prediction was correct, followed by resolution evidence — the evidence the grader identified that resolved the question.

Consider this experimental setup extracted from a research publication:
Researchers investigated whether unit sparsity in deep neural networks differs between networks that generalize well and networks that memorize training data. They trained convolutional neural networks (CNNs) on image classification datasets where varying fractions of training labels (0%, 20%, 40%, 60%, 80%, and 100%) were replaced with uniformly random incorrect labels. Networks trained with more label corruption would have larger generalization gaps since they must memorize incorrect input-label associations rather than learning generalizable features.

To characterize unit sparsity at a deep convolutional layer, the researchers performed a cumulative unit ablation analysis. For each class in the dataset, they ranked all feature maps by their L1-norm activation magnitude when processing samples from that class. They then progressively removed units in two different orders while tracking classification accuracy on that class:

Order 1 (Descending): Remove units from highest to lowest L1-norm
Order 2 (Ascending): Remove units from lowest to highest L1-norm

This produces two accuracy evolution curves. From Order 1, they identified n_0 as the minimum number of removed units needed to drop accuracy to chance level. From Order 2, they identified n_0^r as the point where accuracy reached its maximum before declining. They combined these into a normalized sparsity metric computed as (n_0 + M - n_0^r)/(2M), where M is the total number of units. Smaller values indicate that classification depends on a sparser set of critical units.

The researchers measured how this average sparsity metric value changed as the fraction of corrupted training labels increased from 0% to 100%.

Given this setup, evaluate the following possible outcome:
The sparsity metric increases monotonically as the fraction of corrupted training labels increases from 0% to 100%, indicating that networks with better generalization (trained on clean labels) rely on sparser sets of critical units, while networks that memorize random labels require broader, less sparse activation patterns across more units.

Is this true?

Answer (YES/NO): YES